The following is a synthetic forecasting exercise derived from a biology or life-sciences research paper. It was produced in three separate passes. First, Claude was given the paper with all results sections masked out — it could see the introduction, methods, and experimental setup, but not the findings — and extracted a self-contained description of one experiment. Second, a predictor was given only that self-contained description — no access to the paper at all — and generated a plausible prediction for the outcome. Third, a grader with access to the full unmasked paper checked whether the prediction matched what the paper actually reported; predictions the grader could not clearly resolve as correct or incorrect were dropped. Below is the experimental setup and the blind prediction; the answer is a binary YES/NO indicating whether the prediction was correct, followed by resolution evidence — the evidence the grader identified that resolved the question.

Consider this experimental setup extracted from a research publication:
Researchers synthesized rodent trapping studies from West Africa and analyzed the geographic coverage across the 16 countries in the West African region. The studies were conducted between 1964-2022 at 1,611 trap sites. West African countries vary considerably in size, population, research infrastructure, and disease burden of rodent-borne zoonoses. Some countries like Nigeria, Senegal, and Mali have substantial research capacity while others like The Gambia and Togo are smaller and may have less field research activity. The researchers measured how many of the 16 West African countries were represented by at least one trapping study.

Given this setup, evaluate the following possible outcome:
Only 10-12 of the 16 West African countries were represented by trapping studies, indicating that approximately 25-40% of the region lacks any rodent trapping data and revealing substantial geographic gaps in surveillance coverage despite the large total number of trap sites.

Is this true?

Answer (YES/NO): NO